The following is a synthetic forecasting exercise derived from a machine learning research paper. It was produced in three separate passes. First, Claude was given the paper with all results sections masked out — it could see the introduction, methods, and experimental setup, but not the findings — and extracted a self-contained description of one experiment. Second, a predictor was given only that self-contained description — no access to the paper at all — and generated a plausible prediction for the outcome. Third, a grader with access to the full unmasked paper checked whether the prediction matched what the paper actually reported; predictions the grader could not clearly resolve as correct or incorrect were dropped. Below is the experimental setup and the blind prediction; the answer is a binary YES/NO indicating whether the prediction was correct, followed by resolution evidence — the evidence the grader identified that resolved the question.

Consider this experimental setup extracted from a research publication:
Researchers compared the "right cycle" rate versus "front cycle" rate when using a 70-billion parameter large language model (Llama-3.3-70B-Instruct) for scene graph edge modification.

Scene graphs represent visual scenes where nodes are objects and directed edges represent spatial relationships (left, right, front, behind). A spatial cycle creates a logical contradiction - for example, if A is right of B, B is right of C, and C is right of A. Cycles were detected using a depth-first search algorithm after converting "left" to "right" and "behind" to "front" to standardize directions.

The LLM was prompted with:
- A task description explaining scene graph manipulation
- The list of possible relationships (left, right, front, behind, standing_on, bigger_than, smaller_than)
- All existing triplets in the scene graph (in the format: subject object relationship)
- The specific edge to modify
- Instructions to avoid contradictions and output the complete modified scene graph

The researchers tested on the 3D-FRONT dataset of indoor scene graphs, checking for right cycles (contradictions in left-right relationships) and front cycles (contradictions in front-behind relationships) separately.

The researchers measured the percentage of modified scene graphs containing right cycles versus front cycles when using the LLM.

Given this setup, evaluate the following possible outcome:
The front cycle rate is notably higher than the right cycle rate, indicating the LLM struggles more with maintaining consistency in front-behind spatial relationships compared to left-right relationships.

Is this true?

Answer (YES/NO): NO